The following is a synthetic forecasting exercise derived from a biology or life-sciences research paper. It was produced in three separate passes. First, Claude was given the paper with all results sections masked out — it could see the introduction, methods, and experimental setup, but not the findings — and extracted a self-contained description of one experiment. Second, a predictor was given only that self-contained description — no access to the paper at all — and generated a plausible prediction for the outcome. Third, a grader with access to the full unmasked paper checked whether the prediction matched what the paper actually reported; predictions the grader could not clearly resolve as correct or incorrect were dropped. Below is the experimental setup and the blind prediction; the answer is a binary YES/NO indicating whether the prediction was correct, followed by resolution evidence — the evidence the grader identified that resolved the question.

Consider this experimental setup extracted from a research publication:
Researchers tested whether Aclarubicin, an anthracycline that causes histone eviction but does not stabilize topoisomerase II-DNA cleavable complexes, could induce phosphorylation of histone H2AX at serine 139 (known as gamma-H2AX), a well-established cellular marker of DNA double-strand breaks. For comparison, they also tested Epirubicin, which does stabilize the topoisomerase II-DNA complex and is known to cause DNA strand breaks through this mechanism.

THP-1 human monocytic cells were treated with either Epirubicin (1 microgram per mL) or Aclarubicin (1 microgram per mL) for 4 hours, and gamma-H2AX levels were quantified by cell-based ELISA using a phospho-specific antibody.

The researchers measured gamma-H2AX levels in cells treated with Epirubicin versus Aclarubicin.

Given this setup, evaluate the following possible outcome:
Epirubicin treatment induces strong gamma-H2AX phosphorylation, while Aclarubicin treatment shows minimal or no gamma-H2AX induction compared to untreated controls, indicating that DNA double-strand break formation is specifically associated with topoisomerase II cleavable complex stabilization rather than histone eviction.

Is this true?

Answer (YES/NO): YES